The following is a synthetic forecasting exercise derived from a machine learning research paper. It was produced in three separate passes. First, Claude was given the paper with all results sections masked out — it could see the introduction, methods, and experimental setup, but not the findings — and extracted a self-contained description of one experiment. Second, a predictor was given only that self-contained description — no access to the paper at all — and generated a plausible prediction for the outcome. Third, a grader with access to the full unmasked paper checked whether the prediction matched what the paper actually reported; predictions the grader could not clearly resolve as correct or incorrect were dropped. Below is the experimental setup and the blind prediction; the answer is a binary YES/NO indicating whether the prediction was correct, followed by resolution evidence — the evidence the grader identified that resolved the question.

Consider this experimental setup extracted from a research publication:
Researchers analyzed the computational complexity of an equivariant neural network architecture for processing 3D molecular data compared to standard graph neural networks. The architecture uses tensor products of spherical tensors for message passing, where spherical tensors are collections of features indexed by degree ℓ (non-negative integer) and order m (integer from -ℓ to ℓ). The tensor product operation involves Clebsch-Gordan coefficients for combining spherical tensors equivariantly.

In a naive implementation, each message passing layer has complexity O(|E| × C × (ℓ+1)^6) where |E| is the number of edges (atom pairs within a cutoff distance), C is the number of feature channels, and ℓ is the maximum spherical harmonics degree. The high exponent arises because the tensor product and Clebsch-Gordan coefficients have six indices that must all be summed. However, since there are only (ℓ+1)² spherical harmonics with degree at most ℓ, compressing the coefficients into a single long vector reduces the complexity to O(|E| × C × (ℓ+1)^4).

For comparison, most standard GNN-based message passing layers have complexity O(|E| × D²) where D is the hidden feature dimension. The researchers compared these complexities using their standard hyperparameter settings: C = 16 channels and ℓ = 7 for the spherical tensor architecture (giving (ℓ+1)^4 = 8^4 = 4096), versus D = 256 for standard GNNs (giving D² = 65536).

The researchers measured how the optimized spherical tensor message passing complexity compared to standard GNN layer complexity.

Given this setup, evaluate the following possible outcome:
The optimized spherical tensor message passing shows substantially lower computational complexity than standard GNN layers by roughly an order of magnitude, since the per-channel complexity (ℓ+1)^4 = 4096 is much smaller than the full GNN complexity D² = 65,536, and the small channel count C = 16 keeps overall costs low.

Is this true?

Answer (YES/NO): NO